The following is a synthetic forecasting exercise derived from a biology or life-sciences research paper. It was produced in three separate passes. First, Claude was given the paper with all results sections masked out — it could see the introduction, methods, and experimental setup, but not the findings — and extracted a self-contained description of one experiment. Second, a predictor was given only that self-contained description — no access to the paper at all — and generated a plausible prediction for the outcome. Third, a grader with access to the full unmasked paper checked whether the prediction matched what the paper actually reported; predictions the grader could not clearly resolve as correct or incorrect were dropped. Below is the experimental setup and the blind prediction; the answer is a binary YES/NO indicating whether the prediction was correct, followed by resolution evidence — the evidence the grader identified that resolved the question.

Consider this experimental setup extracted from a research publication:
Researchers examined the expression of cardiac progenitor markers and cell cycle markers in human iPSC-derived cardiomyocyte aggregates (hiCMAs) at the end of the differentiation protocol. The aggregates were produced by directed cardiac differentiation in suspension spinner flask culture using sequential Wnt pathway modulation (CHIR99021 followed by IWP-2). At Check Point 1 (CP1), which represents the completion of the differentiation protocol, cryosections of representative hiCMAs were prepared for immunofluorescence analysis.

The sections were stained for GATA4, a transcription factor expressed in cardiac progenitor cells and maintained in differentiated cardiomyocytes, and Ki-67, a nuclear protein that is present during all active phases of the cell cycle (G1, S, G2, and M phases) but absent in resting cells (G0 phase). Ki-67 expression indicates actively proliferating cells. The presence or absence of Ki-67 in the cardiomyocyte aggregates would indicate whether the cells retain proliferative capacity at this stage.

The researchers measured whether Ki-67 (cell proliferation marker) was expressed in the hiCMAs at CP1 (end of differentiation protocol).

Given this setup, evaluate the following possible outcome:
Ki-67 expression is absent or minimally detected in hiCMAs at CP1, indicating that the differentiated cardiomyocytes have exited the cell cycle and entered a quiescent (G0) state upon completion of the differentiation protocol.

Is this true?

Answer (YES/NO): NO